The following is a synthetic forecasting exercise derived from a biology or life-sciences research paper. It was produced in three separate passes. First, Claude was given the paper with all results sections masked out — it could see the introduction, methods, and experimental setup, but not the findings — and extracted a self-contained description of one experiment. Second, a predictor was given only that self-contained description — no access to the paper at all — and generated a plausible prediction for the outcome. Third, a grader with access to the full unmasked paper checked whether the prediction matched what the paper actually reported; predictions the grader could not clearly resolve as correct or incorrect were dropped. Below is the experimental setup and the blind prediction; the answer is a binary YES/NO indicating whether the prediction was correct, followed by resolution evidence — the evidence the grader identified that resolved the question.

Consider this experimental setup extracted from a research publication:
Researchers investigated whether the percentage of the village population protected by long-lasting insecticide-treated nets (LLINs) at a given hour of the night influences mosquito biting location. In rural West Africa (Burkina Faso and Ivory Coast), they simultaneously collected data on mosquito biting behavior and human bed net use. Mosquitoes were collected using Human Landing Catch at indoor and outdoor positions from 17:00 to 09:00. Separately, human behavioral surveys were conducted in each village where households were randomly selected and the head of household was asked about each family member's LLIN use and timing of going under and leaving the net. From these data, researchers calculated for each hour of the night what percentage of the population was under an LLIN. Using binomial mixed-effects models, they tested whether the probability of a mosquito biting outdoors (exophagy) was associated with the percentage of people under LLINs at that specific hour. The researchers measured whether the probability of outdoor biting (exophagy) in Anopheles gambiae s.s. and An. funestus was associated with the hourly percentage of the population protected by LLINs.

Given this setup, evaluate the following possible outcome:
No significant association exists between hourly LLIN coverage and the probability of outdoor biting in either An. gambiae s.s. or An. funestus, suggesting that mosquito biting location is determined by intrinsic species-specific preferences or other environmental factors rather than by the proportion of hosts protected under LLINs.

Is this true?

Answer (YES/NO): NO